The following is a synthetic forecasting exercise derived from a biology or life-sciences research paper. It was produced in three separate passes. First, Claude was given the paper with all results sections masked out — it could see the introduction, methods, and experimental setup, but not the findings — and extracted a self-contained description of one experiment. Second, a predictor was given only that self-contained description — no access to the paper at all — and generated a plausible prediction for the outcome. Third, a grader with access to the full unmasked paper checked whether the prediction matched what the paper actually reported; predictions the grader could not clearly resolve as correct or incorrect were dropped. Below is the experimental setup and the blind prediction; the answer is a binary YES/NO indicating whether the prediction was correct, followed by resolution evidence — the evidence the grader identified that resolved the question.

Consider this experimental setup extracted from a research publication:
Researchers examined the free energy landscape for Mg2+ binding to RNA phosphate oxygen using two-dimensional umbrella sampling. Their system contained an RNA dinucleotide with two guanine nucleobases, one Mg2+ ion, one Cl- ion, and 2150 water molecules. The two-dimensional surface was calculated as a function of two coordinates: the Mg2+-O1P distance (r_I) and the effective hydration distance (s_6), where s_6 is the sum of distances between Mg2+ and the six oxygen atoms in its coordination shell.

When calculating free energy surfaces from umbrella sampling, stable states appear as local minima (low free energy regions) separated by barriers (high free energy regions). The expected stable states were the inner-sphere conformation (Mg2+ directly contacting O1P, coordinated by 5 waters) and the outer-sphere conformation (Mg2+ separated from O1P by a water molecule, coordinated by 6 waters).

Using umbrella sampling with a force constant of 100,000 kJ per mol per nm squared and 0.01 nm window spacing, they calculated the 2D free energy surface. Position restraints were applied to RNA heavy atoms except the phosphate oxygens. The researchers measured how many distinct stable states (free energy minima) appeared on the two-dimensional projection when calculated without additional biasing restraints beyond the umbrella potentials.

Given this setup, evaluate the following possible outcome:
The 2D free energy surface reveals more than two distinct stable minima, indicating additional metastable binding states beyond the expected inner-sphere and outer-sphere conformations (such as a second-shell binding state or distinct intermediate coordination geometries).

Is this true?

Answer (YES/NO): YES